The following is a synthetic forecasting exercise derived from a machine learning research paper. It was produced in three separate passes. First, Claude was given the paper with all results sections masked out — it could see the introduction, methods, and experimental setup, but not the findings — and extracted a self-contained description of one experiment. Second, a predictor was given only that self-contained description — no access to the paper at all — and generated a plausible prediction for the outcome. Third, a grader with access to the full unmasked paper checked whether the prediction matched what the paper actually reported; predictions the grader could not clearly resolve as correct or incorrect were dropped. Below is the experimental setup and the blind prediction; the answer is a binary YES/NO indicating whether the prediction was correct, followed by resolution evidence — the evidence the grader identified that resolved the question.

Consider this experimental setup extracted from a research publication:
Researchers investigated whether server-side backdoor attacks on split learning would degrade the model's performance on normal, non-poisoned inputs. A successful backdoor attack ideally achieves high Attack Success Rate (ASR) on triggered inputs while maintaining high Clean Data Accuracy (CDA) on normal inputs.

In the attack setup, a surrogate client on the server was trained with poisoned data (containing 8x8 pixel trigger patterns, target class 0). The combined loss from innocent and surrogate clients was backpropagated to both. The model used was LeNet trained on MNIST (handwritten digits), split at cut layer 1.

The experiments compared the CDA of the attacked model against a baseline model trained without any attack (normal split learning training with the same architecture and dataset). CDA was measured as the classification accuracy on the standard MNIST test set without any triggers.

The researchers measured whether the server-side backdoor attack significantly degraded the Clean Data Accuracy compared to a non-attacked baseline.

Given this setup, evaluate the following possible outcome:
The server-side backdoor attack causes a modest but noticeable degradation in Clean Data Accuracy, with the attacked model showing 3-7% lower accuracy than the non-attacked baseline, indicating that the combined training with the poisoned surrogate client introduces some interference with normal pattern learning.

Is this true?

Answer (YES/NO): NO